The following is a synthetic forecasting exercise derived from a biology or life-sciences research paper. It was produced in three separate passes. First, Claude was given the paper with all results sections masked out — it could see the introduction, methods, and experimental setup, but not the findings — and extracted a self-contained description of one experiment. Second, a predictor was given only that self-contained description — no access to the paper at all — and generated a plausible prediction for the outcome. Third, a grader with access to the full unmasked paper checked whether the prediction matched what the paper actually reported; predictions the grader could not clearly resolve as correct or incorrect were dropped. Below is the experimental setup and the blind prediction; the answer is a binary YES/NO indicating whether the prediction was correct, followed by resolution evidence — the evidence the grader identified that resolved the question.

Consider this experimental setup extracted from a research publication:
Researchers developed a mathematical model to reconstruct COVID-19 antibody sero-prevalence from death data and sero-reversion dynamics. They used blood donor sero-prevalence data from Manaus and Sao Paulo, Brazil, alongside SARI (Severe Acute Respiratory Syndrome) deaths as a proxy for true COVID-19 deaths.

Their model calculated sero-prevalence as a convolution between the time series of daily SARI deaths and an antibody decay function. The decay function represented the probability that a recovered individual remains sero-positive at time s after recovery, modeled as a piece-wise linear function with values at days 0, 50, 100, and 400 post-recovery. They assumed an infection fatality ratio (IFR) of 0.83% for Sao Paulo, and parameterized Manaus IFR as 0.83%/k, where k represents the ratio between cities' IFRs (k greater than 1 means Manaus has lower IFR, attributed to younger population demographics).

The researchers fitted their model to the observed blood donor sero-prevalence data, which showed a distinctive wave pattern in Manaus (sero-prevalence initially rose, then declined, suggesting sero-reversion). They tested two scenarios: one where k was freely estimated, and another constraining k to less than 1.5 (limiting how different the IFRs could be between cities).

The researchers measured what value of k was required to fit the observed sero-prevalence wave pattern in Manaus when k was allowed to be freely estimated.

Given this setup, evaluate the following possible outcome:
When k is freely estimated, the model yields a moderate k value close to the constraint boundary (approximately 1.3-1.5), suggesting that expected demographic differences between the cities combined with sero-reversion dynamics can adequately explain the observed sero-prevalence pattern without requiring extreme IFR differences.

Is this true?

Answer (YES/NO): NO